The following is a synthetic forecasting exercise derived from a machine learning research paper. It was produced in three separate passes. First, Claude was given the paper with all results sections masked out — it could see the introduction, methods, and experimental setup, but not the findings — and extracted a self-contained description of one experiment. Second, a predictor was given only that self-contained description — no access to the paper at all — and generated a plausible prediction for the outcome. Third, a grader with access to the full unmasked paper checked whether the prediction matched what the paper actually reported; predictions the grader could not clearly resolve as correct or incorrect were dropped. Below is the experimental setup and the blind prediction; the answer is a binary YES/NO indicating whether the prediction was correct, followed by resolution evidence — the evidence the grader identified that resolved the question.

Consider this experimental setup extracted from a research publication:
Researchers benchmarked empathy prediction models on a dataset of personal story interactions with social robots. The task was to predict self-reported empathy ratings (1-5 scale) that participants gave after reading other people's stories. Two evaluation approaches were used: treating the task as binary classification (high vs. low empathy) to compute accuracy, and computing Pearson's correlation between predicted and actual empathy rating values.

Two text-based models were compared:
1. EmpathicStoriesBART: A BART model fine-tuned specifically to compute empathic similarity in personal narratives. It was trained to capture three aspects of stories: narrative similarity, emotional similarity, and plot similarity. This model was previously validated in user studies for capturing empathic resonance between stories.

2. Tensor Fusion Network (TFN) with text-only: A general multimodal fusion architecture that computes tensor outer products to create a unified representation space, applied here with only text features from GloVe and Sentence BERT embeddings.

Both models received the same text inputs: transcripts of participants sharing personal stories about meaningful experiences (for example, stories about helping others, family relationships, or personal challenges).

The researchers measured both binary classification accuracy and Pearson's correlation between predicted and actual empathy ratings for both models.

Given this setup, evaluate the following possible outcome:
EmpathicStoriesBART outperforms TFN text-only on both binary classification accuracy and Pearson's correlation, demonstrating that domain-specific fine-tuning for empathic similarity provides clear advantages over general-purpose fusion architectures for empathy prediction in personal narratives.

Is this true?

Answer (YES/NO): NO